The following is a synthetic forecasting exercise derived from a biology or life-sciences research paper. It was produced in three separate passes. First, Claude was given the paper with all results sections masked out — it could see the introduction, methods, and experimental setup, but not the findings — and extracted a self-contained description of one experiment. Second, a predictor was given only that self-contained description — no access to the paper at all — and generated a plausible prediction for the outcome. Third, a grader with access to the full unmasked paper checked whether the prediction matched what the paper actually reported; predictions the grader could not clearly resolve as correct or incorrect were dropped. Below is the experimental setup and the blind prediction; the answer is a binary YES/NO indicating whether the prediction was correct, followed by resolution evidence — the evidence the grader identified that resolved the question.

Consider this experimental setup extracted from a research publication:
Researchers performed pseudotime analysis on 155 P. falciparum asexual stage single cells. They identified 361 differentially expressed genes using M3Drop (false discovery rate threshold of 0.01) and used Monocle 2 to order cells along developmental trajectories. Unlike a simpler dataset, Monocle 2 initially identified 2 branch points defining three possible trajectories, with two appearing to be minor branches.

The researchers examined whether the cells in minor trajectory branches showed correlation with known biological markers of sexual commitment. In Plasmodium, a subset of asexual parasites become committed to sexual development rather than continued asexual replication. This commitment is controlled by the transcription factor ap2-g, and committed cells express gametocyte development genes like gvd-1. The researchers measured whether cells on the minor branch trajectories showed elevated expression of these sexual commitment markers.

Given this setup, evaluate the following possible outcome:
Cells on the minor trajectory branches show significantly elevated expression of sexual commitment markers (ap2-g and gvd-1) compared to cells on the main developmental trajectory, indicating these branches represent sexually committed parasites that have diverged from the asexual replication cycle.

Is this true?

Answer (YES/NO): NO